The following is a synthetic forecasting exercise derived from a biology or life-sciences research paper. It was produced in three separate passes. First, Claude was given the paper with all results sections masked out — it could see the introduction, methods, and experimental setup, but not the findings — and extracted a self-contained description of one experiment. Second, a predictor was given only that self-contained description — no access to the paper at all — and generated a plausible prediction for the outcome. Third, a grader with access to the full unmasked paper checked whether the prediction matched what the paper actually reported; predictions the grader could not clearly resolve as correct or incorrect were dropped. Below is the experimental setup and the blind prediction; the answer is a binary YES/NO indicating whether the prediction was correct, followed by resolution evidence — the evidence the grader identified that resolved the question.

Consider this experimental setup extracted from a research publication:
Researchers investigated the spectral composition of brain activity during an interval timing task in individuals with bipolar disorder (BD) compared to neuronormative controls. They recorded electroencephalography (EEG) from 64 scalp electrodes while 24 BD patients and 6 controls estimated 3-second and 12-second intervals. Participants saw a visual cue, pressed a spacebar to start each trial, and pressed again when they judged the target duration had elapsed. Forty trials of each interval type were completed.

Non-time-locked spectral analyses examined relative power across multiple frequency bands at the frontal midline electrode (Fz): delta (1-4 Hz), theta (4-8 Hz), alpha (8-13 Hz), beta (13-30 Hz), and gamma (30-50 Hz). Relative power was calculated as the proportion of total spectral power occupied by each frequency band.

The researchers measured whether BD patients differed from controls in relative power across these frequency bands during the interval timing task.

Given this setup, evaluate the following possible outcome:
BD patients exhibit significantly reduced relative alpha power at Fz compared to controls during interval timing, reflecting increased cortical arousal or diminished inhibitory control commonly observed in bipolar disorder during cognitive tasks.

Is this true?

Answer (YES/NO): NO